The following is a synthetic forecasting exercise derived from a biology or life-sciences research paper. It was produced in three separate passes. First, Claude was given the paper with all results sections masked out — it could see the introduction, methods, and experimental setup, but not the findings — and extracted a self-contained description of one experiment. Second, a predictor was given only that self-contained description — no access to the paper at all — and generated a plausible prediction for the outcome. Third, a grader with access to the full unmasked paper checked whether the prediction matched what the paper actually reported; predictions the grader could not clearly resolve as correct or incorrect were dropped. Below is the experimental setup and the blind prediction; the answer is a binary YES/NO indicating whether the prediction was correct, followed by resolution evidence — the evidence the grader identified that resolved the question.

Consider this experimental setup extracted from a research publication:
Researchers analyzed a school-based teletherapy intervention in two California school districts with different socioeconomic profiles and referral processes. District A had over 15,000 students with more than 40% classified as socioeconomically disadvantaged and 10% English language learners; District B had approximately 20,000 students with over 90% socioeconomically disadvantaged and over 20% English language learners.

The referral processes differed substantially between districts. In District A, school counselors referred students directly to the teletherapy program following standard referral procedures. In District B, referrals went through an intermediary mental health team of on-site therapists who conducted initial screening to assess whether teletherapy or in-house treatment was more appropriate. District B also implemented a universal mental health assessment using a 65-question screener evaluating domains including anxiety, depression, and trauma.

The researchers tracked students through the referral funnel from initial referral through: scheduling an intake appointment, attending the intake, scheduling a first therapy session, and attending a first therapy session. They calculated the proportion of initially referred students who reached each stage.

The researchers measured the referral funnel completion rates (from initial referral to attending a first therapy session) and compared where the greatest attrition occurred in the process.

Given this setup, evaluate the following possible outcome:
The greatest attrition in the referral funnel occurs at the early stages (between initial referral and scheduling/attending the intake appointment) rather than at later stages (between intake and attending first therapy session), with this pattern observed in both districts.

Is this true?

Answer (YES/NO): NO